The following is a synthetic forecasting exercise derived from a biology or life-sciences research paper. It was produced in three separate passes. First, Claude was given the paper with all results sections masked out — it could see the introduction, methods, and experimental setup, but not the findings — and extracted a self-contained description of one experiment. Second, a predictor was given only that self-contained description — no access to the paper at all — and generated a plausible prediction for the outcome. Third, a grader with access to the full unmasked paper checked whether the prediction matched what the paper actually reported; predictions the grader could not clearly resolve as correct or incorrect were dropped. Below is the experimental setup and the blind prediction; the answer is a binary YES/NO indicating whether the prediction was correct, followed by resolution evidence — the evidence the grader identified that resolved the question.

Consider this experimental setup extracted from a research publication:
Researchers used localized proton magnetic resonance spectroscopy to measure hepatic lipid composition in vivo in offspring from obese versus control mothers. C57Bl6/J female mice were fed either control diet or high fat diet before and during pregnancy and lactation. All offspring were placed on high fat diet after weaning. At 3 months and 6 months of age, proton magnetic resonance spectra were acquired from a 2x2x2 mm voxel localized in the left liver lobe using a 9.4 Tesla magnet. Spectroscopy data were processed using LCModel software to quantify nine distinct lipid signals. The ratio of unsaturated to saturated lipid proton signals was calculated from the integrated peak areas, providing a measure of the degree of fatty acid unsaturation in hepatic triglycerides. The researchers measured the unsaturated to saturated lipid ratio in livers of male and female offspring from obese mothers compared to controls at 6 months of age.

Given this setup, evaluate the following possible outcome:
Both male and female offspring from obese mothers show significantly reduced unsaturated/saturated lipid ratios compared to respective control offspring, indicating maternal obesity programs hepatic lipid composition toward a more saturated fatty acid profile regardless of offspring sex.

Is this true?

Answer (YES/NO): NO